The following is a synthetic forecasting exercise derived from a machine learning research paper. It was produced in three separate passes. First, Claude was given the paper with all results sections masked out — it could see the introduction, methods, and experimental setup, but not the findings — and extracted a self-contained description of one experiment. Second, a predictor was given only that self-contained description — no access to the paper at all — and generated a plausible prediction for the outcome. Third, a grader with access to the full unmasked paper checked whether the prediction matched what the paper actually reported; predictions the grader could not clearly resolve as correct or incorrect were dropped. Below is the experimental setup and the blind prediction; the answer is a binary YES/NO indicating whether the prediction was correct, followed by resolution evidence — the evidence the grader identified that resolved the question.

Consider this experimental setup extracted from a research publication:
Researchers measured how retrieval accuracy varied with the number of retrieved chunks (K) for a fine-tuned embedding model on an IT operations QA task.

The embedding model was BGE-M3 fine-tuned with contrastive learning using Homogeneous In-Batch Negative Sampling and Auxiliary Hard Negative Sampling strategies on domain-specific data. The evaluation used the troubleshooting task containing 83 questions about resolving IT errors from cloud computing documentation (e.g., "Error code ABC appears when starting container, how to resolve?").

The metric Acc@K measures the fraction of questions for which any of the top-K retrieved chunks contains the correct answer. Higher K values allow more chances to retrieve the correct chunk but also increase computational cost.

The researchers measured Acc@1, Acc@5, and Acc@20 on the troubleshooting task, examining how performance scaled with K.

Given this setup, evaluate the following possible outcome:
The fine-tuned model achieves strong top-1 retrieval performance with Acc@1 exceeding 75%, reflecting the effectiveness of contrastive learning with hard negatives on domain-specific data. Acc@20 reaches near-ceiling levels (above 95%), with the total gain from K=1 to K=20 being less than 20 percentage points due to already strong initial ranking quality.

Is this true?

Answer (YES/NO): NO